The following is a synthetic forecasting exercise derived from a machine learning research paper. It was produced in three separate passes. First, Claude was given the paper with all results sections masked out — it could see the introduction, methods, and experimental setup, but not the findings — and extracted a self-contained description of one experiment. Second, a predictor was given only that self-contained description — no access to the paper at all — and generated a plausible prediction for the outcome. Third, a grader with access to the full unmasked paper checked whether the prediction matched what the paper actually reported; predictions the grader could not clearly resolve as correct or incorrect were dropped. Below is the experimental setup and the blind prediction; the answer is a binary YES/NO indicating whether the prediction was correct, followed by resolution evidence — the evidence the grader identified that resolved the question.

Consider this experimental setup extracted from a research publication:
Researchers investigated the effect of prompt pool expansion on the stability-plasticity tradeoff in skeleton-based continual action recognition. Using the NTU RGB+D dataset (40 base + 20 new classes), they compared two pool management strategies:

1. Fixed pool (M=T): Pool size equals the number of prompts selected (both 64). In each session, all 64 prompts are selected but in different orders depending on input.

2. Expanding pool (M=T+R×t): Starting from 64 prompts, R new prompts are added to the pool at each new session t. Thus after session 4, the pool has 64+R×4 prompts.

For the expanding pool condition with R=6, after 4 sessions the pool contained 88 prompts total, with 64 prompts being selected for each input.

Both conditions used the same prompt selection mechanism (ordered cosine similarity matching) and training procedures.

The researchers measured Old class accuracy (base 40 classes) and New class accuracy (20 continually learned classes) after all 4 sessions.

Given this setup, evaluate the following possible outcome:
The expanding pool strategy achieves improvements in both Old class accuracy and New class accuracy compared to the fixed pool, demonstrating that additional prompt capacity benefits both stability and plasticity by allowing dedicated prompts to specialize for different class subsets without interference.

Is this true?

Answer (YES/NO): NO